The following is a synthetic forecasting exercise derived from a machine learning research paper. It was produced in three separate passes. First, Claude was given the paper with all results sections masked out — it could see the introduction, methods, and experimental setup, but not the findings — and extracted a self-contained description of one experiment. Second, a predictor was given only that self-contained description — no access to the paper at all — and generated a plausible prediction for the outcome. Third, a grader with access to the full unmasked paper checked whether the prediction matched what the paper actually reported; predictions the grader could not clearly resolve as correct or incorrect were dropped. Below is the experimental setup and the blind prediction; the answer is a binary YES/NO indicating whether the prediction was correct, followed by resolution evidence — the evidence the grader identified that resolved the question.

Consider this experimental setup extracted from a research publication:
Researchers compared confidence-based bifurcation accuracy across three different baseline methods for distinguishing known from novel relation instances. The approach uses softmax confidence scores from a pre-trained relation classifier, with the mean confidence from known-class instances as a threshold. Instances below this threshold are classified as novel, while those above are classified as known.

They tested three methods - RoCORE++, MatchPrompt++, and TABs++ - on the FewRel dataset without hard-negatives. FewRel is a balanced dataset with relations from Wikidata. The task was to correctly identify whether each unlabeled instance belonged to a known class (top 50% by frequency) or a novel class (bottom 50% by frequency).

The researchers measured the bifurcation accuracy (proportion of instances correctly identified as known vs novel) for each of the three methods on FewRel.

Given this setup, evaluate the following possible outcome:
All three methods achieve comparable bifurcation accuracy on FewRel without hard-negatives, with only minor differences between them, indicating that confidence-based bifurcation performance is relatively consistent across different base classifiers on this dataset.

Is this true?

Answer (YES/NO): NO